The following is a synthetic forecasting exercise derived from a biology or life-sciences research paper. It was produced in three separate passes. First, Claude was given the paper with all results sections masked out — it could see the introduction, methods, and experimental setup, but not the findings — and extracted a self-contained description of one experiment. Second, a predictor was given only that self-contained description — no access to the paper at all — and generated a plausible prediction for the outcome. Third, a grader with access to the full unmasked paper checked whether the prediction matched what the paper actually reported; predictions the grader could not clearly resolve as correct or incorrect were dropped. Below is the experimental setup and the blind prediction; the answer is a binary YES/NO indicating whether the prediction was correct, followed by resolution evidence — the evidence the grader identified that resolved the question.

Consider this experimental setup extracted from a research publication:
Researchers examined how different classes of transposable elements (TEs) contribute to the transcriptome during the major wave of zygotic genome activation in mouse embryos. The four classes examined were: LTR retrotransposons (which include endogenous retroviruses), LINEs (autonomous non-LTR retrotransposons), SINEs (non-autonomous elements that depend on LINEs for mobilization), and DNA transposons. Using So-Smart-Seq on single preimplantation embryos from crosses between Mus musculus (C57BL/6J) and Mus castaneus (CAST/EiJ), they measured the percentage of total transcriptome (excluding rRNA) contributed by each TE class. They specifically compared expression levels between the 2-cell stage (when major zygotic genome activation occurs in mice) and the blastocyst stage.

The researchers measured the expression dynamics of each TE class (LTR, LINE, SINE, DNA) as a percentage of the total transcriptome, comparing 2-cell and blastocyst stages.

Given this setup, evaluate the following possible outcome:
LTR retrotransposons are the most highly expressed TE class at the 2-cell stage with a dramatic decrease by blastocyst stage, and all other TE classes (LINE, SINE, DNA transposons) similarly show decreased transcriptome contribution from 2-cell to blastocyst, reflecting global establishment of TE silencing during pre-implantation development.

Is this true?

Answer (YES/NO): NO